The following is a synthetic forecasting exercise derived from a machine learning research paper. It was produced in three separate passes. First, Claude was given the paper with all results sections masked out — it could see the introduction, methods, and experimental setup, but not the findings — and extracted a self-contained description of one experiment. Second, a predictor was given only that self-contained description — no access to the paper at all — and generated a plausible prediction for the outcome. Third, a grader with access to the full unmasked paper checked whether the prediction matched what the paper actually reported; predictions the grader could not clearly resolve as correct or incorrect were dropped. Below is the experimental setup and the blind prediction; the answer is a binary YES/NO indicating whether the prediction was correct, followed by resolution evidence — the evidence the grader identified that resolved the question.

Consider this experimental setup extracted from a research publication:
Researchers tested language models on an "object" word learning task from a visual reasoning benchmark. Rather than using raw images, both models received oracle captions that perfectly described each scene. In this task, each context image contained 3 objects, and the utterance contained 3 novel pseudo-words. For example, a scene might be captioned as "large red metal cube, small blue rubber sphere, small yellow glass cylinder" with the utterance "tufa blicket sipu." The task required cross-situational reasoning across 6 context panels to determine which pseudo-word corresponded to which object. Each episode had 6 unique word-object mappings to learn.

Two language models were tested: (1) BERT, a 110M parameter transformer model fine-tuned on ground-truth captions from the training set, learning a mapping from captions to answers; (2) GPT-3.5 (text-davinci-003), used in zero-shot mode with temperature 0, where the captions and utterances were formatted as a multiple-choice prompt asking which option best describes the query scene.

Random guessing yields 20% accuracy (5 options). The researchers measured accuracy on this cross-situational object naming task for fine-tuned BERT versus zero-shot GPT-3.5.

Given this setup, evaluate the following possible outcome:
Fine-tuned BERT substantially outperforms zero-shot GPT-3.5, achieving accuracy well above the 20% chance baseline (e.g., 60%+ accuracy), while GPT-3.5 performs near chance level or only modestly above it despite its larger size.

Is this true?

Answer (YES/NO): NO